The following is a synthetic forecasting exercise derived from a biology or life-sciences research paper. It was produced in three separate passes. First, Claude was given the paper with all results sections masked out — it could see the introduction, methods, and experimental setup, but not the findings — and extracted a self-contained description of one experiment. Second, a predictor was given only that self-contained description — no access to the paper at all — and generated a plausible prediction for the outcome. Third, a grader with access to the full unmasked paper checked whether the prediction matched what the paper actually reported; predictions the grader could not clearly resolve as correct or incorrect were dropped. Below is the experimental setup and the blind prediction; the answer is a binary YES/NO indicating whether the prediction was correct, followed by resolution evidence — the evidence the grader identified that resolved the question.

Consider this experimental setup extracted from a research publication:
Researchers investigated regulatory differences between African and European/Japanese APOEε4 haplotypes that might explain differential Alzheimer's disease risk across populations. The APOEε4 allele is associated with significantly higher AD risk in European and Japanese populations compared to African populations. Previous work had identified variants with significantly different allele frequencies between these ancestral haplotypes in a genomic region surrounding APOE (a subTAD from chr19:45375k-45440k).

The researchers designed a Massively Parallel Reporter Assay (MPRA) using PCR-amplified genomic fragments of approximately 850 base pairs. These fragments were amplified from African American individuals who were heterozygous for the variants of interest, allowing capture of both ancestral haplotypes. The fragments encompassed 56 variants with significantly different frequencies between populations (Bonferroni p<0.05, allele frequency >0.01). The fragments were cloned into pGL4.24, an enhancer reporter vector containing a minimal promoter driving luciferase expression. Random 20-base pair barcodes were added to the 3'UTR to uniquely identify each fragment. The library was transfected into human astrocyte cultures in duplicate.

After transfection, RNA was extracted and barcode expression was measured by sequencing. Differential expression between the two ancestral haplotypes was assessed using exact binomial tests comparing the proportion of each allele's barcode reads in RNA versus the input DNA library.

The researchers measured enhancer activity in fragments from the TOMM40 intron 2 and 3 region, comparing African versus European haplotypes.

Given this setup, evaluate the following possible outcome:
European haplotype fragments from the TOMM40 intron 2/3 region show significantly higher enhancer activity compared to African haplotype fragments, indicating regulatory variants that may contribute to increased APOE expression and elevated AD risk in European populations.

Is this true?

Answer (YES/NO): YES